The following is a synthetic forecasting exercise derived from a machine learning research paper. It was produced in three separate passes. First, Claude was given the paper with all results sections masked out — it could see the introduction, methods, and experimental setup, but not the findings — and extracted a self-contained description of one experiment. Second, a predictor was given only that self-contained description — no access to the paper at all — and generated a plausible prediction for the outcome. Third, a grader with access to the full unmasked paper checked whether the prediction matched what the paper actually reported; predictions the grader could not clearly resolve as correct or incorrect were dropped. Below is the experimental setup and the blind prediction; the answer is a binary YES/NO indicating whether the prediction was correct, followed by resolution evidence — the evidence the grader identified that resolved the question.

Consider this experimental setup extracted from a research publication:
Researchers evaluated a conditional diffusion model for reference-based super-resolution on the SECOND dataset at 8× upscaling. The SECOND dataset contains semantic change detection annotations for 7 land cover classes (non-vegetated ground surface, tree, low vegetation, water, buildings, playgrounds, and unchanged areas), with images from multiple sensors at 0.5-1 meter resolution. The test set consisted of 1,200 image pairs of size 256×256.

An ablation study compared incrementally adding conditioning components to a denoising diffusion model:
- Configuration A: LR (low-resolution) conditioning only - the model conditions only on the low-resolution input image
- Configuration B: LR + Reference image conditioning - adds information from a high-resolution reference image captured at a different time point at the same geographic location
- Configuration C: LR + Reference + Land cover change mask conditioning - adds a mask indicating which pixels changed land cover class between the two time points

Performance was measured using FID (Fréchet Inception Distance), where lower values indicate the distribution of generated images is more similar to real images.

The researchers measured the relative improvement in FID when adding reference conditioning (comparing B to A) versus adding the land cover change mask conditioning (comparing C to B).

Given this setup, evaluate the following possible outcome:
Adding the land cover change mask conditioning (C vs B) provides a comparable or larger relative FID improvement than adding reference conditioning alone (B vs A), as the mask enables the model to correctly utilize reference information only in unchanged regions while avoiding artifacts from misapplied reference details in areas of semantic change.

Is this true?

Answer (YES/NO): NO